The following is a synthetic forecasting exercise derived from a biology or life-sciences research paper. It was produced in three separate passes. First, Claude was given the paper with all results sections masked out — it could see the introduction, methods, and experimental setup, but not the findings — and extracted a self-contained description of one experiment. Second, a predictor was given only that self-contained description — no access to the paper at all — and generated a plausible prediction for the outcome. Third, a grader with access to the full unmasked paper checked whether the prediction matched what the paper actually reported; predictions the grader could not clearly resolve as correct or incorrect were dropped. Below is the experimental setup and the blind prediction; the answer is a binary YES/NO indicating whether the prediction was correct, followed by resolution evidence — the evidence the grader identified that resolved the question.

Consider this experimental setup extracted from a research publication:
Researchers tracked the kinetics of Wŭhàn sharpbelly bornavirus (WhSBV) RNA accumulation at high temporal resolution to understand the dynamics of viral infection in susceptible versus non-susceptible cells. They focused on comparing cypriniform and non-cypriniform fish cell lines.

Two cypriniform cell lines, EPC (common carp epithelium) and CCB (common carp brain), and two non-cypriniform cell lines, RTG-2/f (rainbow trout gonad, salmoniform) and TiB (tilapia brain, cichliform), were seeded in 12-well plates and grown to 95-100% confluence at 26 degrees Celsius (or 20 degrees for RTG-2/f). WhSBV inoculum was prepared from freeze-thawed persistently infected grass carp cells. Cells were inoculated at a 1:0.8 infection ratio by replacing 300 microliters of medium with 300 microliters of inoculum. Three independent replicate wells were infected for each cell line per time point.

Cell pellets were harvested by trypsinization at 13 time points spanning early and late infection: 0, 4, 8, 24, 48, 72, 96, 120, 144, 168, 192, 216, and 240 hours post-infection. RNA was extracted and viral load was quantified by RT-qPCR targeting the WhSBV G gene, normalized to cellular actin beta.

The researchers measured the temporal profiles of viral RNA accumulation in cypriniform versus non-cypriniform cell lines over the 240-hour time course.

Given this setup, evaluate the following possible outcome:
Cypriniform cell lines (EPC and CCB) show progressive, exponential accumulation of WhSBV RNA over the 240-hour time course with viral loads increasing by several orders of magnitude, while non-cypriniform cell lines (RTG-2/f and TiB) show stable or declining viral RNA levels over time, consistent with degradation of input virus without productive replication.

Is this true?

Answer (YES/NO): YES